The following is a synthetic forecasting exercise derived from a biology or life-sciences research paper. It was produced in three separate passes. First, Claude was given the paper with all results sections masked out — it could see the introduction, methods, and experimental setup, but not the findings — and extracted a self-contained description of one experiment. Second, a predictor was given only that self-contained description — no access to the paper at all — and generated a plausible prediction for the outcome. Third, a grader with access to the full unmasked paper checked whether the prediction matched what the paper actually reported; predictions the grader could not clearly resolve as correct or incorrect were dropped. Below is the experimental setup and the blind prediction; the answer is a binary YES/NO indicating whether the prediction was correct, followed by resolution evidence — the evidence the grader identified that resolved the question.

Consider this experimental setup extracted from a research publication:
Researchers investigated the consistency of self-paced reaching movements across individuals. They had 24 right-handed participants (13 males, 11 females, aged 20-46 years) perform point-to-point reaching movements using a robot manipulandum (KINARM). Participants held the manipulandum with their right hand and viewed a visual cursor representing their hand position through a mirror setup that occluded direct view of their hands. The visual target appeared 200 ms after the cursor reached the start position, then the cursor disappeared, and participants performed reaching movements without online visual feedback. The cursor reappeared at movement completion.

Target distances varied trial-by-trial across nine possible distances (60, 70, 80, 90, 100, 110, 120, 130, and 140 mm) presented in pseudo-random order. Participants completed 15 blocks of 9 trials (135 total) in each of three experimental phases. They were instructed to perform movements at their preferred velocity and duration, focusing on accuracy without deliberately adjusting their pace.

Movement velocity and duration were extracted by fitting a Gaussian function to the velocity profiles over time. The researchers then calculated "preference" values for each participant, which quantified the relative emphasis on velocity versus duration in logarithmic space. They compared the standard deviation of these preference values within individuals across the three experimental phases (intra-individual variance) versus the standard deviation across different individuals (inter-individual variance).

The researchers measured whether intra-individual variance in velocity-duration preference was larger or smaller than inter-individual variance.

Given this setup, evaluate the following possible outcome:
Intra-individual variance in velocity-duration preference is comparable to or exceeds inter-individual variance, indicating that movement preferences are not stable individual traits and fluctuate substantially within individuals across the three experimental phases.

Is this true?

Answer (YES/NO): NO